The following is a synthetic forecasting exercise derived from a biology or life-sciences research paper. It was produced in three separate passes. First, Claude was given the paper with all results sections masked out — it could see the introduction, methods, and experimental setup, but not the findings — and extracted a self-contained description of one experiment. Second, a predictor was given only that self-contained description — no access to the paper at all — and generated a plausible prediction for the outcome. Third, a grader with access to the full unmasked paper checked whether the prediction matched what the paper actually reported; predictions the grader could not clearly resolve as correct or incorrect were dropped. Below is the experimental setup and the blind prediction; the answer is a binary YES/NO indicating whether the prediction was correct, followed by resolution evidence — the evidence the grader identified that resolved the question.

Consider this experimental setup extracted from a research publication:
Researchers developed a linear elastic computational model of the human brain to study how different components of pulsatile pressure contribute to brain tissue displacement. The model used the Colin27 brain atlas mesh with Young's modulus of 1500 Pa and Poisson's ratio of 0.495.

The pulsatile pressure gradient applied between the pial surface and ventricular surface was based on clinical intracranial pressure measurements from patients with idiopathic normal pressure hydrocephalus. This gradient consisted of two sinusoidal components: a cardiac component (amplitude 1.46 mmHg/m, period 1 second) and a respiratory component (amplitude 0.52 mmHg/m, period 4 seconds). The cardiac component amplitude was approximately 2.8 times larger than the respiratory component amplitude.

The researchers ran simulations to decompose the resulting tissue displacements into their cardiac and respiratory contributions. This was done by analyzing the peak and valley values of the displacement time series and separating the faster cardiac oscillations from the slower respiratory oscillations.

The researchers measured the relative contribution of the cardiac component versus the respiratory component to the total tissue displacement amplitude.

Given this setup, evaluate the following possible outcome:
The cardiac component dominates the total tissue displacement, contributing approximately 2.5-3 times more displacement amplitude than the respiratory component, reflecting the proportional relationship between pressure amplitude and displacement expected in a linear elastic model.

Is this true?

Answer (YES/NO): YES